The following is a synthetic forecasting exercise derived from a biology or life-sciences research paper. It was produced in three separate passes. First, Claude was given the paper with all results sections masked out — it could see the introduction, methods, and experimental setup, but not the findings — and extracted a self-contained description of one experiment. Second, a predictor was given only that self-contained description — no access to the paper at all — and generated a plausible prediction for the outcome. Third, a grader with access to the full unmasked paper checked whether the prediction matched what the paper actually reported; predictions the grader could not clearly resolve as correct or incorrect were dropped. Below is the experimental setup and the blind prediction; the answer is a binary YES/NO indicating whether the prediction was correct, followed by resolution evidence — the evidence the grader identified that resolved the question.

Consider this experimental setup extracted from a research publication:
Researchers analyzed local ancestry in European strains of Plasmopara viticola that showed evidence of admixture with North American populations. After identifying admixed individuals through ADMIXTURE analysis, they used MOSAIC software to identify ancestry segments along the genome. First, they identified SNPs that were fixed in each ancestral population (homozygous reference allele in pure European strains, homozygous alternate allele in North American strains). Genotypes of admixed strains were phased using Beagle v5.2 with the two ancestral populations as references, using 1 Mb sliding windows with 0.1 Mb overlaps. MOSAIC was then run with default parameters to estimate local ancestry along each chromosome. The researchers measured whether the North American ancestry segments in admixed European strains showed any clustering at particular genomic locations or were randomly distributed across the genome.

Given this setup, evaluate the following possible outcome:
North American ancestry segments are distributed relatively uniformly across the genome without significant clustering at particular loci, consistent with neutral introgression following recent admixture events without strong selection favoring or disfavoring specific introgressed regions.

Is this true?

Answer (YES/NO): NO